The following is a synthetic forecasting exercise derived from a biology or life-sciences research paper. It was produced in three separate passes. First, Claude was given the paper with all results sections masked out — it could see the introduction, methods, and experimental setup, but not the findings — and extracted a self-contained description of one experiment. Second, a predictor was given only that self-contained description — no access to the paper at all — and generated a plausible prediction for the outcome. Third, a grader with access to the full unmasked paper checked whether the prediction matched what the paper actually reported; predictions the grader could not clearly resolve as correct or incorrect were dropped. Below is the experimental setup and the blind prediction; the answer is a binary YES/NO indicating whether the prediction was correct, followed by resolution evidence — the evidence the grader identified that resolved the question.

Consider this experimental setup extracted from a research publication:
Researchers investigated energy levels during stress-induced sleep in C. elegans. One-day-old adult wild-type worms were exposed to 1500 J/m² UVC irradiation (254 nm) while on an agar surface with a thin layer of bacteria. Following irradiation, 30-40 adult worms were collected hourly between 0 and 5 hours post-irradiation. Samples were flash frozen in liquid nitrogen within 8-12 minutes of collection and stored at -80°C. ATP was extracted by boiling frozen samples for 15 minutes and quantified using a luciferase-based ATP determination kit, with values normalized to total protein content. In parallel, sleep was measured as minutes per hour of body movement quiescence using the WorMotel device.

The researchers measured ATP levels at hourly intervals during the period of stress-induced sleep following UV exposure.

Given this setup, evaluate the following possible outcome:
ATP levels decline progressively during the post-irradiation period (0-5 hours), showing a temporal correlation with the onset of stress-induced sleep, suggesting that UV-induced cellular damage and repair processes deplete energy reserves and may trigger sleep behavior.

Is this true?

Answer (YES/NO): YES